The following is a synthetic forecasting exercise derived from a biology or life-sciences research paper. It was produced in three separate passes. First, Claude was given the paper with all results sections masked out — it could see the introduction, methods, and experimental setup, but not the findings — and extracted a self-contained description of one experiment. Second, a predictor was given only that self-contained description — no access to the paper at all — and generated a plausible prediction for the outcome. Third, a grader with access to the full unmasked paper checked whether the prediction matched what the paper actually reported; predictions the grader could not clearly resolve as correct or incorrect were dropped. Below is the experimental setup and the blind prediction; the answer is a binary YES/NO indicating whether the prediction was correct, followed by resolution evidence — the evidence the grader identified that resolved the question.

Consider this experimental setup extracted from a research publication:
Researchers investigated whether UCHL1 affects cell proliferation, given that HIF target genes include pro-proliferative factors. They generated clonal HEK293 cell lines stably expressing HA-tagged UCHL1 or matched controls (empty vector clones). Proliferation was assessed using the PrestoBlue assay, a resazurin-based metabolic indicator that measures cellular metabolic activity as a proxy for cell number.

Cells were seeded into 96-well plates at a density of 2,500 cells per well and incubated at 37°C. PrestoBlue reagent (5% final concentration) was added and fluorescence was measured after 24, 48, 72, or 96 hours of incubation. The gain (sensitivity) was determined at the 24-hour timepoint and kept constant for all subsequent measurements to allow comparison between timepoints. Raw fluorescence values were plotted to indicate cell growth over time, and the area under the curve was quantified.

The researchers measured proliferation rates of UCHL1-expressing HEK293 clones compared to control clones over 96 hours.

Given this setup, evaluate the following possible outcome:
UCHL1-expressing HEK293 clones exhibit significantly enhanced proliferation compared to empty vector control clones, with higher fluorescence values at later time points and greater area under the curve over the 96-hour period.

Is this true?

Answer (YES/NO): YES